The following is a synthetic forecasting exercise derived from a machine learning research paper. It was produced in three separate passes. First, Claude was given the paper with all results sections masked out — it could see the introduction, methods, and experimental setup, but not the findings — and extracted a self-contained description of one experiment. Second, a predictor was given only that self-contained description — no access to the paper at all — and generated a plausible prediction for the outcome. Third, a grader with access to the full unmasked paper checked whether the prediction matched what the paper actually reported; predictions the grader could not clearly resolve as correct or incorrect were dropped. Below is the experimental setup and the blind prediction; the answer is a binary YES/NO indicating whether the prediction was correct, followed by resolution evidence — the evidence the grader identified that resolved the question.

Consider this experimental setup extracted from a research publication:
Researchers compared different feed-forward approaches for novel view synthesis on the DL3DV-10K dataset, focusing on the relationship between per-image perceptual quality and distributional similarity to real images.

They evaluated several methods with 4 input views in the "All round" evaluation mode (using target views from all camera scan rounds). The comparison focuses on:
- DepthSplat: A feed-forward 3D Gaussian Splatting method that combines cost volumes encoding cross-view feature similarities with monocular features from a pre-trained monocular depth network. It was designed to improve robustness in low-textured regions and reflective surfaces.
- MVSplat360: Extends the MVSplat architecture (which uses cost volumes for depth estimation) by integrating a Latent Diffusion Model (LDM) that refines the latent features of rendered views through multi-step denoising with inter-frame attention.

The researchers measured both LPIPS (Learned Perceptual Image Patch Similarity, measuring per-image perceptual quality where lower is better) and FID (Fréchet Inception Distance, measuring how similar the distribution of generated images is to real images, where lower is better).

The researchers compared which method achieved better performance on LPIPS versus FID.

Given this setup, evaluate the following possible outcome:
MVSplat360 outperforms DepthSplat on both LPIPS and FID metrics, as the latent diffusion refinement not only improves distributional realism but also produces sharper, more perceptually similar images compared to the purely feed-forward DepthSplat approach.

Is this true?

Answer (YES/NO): NO